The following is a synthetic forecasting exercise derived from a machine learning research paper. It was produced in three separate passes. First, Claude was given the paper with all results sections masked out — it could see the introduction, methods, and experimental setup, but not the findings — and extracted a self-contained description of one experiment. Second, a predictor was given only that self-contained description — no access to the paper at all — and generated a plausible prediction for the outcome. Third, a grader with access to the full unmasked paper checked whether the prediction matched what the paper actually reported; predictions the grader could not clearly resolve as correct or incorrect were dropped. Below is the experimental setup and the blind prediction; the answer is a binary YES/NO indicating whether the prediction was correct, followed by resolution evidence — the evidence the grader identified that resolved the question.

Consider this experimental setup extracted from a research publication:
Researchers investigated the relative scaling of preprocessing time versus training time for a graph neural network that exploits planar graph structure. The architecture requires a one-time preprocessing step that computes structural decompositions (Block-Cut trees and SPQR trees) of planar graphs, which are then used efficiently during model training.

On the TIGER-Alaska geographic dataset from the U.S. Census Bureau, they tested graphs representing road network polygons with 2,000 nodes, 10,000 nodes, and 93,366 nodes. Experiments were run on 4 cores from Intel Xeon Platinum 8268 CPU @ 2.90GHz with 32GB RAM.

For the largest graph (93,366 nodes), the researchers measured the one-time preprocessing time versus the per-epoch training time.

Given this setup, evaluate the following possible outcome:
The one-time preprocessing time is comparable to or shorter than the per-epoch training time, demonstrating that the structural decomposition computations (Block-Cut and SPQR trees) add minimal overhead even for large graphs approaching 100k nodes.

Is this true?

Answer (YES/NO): NO